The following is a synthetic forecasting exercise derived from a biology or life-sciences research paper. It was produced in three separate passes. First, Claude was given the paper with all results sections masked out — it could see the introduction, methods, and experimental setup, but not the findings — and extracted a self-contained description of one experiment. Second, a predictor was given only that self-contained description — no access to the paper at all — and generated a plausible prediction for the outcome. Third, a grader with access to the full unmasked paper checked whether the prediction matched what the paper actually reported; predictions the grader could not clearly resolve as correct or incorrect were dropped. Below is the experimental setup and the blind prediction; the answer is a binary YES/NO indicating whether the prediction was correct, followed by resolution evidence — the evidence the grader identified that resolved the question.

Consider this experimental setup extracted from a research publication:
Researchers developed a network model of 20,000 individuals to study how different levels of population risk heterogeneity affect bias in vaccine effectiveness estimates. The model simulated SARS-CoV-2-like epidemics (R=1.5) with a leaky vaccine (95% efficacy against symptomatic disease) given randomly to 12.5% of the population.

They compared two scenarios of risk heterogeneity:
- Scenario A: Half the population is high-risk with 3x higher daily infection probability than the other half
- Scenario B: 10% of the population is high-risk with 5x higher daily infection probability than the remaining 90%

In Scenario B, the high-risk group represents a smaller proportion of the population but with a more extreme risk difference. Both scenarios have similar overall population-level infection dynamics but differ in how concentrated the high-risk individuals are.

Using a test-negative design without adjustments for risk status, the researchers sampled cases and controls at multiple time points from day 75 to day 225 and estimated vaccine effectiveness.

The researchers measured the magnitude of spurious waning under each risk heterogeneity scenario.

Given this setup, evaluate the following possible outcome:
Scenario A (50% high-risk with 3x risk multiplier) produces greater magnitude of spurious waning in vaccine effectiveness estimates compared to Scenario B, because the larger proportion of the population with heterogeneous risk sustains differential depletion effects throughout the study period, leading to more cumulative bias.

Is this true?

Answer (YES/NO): NO